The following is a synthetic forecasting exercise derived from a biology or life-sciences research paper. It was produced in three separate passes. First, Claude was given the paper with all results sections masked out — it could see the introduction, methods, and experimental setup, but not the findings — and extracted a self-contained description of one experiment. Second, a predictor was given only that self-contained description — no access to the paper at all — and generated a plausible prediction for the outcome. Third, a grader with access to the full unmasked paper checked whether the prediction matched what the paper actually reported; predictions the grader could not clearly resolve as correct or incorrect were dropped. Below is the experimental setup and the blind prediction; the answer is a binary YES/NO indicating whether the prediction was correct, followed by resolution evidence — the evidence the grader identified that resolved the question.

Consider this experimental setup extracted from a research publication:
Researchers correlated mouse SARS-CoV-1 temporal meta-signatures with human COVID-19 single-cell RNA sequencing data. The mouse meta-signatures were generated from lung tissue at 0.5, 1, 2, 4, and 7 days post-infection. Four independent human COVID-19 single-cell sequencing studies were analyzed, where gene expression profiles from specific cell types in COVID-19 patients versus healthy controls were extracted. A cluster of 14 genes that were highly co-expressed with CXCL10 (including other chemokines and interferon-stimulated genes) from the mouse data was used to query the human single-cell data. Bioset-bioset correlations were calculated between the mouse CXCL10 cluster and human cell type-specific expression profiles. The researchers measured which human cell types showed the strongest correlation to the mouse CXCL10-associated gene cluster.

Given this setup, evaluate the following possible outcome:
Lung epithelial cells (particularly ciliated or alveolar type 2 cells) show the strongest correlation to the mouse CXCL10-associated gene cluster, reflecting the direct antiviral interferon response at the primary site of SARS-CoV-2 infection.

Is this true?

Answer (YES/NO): NO